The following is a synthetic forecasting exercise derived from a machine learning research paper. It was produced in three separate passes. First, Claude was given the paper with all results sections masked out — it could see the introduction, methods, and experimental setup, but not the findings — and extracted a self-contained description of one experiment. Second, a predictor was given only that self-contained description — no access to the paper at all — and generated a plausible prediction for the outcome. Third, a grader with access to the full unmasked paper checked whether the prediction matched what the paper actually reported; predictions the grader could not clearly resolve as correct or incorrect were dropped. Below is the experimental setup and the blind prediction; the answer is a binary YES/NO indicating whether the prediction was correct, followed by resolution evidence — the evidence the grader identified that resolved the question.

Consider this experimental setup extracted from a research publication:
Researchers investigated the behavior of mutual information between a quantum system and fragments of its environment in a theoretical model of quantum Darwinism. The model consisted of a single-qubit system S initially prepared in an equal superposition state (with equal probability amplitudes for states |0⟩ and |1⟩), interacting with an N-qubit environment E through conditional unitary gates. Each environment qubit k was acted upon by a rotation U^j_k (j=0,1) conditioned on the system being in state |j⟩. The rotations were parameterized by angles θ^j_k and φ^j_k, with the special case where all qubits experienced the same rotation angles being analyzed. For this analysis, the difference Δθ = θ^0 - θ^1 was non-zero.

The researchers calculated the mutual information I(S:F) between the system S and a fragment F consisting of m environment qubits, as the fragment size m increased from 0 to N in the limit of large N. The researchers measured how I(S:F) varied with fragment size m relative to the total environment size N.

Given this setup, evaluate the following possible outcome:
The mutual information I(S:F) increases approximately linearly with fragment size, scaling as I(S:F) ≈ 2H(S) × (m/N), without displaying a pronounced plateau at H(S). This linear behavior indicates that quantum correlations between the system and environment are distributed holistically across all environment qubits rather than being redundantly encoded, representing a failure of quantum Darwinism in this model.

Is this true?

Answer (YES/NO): NO